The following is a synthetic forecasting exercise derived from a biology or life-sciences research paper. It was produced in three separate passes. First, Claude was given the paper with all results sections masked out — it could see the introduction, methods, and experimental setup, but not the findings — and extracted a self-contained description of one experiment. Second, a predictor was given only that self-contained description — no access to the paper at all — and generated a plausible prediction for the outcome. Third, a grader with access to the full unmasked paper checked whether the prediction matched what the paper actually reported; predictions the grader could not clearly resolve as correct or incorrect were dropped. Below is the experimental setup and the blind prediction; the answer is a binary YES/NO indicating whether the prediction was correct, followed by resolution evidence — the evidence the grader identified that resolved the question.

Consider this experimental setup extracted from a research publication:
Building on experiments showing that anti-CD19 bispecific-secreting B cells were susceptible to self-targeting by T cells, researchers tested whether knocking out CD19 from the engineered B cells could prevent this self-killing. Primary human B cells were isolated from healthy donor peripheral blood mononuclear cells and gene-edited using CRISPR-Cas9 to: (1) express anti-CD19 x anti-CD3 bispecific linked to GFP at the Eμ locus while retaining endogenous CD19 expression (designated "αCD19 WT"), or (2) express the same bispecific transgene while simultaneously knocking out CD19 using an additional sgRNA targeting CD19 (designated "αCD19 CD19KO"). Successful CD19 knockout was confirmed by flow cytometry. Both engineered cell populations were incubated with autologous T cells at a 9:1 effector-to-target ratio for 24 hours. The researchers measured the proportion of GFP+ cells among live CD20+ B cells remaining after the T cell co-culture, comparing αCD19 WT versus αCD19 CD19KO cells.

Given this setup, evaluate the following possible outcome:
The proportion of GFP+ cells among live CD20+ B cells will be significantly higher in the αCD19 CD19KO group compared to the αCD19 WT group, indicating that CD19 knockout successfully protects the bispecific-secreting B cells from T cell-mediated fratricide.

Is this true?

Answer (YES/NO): YES